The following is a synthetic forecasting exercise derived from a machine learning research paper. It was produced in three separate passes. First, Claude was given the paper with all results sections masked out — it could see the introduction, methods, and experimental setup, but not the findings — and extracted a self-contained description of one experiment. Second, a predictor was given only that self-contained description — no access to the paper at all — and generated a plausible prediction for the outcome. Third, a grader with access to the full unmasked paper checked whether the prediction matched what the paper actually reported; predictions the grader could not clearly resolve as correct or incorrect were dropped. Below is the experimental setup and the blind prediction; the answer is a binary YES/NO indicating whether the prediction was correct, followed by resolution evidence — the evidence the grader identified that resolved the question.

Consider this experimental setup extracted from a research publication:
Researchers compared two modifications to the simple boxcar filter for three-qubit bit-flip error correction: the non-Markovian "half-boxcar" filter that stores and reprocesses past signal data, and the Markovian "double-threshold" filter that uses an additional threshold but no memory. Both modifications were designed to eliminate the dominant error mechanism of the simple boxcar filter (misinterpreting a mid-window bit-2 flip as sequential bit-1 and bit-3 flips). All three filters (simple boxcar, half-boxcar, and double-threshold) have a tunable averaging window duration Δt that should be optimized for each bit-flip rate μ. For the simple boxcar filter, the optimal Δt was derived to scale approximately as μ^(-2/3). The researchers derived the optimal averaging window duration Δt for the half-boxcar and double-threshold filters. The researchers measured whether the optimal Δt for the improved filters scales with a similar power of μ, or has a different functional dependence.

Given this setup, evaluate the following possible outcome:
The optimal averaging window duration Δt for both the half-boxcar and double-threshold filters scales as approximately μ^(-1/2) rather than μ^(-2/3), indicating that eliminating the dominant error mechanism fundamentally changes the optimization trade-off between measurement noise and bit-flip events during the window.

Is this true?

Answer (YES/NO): NO